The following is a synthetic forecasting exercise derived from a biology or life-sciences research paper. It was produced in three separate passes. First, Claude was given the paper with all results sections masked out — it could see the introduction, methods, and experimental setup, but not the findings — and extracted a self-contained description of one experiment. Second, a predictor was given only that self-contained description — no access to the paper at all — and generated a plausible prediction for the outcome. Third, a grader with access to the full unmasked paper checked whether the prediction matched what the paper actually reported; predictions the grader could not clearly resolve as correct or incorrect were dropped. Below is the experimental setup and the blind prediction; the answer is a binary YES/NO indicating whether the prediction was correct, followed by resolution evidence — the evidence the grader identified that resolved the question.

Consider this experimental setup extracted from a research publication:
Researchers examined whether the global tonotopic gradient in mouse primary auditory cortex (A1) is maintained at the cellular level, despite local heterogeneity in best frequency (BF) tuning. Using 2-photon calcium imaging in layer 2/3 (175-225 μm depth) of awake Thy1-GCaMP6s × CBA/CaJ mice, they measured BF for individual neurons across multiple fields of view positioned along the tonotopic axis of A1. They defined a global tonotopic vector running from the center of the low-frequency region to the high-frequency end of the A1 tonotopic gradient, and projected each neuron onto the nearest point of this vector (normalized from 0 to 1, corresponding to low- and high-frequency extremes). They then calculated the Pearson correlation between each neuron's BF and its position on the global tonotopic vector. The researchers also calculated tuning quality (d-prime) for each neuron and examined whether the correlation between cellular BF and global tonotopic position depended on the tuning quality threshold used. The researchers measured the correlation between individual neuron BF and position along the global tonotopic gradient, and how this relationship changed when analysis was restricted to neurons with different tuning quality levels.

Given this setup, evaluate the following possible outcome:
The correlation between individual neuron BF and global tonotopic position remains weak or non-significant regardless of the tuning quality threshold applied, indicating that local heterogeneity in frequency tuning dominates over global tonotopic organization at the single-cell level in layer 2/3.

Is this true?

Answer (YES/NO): NO